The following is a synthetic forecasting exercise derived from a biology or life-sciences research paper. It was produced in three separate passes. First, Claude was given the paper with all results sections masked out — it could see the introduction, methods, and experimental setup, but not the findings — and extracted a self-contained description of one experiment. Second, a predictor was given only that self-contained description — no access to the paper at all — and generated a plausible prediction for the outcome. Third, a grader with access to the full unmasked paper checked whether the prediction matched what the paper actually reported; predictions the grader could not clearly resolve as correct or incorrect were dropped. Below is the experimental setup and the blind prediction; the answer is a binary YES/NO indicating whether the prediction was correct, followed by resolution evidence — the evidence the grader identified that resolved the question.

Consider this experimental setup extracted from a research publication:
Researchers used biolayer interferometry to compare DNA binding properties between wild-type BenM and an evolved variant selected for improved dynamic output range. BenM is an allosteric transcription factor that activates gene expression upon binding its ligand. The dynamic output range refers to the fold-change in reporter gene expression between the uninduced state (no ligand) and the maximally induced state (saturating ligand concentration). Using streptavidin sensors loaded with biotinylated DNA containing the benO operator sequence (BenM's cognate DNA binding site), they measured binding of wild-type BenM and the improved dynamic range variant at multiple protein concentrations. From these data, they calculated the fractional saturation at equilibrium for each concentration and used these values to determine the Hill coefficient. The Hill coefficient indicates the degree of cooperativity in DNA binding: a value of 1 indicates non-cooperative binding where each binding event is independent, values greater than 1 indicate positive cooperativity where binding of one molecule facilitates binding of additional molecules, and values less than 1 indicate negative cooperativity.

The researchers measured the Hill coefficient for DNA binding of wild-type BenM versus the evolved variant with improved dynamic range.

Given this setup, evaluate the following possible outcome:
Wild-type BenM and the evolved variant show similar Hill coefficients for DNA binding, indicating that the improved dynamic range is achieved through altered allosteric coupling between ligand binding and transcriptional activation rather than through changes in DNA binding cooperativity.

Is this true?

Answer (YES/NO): YES